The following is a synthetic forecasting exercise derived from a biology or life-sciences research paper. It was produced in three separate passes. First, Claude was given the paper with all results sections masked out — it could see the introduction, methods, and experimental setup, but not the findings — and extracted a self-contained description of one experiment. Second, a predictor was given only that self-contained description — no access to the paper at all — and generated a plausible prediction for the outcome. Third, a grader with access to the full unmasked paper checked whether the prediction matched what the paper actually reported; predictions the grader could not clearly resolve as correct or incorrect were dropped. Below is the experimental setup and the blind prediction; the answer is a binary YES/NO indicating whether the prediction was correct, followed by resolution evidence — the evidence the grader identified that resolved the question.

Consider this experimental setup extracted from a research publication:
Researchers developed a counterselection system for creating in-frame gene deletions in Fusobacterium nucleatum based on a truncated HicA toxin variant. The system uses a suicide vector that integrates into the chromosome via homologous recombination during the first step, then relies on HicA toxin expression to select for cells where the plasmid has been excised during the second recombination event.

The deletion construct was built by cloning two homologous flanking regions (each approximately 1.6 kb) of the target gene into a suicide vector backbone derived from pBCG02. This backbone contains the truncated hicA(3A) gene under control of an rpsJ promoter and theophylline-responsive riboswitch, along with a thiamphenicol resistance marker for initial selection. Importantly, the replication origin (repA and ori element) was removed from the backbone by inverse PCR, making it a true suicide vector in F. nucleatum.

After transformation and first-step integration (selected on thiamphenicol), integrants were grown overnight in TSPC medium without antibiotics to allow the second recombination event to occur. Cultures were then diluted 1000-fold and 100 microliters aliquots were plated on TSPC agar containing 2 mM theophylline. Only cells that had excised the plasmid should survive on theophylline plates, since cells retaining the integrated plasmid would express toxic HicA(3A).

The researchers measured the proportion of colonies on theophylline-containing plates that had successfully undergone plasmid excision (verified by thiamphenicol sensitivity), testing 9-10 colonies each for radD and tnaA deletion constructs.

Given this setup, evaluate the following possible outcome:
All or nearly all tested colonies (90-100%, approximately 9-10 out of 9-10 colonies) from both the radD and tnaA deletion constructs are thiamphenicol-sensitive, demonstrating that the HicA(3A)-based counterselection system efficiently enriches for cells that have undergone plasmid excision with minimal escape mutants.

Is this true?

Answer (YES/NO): YES